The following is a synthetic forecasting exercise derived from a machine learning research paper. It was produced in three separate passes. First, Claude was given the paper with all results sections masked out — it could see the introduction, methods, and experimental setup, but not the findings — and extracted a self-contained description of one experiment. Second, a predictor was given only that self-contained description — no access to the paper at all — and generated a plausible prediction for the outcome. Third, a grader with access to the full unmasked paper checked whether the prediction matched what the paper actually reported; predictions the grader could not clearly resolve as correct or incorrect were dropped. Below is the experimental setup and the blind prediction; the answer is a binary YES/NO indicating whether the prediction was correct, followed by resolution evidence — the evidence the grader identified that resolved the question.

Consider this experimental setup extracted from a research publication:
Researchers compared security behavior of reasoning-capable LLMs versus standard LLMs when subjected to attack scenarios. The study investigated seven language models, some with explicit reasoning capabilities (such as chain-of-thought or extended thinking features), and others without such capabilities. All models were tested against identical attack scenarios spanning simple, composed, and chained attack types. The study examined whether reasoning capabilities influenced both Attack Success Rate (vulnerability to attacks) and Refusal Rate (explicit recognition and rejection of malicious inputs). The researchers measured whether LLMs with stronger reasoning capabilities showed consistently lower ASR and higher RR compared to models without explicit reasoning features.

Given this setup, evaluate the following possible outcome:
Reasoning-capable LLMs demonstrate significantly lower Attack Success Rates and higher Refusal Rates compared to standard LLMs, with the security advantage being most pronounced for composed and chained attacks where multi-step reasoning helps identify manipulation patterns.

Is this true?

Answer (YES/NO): NO